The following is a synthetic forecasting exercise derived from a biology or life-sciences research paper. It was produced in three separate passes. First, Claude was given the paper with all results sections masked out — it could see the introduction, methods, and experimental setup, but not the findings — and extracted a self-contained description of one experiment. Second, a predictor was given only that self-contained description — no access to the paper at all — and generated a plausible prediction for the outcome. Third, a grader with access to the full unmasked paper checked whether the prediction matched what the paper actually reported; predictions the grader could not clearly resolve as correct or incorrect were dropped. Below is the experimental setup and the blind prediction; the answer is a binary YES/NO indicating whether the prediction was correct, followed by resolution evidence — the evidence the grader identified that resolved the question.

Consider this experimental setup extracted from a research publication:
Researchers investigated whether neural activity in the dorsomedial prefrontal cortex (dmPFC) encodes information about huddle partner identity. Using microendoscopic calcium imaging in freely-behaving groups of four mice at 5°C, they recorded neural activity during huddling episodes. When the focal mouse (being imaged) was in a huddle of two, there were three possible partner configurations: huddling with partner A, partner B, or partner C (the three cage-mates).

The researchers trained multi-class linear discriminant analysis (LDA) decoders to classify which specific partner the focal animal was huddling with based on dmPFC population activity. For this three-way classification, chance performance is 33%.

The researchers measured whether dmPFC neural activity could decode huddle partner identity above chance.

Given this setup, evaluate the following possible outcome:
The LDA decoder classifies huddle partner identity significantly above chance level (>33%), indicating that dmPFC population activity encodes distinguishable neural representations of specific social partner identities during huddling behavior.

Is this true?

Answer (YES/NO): NO